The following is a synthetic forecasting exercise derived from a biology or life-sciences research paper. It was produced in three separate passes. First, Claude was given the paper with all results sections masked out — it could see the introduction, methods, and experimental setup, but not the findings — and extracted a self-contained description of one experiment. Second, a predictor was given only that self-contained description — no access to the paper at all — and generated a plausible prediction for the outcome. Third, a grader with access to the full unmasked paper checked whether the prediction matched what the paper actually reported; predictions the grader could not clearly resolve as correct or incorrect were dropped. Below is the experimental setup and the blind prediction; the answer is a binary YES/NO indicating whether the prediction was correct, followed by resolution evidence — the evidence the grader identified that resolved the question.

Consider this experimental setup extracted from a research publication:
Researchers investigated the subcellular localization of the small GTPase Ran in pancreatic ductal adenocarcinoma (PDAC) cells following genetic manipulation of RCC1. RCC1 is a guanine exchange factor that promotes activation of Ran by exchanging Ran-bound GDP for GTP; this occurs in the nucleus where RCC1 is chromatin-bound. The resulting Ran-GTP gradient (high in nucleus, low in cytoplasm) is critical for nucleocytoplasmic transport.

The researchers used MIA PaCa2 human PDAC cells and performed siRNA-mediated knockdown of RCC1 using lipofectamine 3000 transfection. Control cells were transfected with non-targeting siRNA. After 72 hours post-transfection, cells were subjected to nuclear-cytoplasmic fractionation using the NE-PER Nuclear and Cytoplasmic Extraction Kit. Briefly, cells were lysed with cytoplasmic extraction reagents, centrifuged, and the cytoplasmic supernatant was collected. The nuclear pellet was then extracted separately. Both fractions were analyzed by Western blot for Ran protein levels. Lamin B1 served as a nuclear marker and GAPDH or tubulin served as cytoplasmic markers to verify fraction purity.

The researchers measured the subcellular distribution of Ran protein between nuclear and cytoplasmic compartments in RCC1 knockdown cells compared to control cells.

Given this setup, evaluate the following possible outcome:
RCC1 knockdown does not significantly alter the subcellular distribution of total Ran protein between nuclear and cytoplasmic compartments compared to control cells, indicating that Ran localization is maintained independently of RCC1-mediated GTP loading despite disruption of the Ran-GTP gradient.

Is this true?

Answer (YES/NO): NO